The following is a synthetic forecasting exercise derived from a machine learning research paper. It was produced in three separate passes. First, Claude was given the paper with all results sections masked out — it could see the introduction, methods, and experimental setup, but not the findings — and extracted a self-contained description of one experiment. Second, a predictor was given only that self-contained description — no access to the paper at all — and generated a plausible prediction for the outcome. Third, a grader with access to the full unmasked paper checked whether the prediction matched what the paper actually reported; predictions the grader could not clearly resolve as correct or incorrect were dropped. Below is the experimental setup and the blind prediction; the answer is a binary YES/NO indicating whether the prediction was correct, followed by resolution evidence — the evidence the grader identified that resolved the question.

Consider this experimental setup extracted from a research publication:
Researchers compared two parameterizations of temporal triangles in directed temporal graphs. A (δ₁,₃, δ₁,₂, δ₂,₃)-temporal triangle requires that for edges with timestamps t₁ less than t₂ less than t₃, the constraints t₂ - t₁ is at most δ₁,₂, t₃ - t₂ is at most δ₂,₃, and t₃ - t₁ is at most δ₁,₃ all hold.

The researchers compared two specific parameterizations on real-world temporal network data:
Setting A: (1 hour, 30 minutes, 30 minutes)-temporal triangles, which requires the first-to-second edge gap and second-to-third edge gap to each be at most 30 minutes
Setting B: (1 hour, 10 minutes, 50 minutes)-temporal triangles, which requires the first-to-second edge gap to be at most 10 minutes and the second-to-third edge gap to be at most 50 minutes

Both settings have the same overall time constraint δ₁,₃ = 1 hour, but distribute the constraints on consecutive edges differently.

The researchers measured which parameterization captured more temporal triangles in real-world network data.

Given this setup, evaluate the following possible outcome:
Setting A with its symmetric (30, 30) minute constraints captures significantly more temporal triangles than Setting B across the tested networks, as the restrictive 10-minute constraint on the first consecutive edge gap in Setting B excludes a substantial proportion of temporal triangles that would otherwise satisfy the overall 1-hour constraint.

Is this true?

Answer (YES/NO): YES